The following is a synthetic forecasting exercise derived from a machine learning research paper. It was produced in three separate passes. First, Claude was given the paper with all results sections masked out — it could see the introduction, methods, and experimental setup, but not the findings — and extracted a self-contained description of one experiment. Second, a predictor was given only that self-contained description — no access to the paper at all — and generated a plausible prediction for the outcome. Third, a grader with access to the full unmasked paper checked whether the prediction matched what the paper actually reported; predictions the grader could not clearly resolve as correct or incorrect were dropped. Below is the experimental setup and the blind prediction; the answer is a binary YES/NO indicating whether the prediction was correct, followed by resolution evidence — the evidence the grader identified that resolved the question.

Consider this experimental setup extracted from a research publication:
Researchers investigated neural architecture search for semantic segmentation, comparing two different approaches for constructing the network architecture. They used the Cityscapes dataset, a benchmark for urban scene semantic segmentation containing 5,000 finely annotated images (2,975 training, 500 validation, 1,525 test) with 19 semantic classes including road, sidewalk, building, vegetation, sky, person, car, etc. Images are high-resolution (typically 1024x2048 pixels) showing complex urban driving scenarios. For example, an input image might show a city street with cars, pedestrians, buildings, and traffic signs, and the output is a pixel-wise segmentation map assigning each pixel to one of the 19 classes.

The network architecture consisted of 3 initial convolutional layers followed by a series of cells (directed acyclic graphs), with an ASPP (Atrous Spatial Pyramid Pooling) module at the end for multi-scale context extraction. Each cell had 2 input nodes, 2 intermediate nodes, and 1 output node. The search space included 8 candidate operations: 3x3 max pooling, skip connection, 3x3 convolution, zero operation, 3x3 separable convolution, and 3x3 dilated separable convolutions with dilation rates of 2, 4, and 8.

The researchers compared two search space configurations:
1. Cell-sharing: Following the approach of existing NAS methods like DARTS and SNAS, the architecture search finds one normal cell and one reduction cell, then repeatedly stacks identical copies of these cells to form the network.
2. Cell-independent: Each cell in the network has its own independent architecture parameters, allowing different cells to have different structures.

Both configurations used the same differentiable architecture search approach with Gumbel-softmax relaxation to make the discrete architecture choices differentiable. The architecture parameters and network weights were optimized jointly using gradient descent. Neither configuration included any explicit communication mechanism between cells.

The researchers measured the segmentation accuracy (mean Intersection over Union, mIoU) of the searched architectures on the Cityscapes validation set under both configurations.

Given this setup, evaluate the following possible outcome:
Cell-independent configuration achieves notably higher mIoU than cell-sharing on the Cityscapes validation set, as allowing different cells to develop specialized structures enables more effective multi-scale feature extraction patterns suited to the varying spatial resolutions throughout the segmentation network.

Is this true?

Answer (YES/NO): NO